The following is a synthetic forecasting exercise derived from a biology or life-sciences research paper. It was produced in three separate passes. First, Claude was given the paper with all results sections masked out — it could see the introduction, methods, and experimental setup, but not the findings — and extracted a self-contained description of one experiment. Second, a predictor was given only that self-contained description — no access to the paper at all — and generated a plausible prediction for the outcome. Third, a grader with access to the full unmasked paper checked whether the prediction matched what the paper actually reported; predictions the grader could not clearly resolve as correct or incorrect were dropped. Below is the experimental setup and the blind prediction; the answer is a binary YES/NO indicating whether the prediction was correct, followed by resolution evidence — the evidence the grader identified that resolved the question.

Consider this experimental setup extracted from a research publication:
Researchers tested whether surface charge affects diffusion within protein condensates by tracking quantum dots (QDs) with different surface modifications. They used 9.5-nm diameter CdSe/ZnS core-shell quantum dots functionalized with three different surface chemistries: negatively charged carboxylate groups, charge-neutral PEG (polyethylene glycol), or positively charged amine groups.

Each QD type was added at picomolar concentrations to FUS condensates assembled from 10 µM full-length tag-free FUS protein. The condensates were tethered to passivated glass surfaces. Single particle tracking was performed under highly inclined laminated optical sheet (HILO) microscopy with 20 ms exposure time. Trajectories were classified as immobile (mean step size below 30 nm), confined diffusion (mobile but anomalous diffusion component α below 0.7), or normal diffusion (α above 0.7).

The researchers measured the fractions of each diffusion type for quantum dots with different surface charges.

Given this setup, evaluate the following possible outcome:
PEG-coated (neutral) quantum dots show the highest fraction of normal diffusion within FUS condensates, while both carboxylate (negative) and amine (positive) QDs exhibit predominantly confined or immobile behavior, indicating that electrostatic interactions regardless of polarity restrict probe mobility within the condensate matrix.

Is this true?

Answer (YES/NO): NO